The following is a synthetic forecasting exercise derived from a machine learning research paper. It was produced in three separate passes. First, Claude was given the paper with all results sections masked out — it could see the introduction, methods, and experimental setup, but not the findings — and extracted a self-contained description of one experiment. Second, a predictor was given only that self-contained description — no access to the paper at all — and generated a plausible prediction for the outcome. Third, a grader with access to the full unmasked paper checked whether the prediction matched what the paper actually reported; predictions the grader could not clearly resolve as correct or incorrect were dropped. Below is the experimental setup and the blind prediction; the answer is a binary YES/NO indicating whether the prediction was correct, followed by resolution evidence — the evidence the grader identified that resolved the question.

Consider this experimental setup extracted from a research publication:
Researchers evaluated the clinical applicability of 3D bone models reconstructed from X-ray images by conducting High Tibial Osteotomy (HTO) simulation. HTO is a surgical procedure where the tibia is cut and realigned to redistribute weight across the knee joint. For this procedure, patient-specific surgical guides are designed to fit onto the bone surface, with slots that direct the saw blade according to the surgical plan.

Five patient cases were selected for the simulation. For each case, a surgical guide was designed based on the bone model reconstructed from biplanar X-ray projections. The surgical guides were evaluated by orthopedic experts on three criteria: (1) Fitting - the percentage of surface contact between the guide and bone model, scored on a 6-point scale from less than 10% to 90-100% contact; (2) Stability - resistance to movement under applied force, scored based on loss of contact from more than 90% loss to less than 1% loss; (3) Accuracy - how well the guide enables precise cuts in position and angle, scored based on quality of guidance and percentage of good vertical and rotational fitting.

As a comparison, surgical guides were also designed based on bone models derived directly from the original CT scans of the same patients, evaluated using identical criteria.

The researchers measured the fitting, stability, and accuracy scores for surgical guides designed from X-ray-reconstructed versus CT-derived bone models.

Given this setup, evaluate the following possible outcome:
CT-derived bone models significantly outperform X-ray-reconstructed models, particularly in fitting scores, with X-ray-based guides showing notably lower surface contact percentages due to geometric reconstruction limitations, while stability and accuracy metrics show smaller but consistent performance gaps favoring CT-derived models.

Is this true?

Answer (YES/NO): NO